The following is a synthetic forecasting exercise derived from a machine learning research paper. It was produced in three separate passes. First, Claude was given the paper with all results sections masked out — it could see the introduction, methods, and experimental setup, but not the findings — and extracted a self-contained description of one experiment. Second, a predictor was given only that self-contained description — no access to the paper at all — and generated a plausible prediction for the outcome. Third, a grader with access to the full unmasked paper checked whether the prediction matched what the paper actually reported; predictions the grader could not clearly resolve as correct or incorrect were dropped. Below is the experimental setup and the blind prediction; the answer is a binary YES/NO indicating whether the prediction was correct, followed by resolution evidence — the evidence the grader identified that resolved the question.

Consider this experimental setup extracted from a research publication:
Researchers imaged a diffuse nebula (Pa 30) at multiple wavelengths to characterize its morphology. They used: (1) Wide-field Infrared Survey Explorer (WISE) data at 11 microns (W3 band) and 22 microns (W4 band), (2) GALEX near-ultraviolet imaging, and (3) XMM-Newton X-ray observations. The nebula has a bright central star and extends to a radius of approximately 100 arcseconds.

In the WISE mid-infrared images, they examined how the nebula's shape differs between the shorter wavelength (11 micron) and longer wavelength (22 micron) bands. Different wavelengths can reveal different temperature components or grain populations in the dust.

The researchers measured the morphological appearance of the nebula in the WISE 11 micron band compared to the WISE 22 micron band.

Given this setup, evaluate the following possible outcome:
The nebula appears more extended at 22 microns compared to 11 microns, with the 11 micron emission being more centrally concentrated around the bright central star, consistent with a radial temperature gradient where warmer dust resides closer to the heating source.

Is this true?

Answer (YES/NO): NO